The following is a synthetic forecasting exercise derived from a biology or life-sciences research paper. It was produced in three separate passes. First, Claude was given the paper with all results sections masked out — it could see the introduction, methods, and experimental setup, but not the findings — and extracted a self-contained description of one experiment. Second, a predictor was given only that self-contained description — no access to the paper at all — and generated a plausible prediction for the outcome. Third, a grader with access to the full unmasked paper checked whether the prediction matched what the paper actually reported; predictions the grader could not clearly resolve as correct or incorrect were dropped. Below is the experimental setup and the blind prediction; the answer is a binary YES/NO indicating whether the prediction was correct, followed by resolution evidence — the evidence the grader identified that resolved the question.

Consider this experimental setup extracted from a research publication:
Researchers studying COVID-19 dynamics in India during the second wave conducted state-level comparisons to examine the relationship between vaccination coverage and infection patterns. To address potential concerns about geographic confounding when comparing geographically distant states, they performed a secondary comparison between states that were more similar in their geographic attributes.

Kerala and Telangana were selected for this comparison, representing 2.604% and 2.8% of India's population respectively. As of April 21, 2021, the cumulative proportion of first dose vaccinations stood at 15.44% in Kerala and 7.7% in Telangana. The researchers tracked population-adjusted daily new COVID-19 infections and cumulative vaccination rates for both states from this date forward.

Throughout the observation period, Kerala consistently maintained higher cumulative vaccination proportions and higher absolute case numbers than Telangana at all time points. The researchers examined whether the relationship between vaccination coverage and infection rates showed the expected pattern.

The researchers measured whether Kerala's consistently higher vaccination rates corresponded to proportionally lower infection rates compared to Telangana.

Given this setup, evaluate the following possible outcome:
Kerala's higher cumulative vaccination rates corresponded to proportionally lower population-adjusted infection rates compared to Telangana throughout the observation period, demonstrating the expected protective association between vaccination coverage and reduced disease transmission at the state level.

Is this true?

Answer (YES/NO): NO